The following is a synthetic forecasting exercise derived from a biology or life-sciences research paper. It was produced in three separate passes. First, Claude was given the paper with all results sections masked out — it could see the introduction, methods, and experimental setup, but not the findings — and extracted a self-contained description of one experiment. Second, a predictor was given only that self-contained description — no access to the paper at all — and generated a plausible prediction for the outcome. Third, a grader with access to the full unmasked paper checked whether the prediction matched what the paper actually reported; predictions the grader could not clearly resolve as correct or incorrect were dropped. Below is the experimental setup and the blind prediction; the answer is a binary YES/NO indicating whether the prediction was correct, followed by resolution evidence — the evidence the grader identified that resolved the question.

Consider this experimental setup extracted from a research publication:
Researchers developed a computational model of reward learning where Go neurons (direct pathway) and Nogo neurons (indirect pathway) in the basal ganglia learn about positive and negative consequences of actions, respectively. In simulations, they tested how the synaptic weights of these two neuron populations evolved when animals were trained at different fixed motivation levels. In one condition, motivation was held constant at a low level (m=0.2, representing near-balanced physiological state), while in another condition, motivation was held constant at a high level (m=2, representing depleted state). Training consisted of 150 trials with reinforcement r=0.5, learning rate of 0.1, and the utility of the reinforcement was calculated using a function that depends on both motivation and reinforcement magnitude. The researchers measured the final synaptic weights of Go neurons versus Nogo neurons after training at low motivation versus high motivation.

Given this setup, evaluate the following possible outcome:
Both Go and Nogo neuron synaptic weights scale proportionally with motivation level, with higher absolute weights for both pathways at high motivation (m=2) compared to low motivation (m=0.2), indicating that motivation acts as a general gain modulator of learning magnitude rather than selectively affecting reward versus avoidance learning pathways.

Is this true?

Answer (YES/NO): NO